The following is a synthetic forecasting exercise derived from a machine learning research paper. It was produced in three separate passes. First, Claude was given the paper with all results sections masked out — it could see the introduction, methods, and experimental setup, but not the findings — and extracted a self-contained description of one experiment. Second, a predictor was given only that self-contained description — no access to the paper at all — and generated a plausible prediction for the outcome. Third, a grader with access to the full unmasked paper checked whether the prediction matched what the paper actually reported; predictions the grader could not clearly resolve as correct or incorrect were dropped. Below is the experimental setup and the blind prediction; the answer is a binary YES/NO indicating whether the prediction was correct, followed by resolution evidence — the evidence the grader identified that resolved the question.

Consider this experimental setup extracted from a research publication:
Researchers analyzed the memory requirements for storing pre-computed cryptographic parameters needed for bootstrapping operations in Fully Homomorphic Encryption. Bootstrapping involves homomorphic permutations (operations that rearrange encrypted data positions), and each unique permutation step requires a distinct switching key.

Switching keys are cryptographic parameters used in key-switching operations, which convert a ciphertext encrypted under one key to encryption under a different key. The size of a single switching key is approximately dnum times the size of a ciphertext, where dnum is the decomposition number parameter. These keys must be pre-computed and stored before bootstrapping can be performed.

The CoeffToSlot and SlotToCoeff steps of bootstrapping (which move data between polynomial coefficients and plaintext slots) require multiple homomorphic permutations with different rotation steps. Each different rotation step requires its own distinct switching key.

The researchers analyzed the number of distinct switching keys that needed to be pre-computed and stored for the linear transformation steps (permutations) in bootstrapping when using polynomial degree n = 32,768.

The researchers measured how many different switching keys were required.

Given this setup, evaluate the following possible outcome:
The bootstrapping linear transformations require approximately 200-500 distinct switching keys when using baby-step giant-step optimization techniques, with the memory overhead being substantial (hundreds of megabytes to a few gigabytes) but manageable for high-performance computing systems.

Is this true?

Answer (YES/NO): NO